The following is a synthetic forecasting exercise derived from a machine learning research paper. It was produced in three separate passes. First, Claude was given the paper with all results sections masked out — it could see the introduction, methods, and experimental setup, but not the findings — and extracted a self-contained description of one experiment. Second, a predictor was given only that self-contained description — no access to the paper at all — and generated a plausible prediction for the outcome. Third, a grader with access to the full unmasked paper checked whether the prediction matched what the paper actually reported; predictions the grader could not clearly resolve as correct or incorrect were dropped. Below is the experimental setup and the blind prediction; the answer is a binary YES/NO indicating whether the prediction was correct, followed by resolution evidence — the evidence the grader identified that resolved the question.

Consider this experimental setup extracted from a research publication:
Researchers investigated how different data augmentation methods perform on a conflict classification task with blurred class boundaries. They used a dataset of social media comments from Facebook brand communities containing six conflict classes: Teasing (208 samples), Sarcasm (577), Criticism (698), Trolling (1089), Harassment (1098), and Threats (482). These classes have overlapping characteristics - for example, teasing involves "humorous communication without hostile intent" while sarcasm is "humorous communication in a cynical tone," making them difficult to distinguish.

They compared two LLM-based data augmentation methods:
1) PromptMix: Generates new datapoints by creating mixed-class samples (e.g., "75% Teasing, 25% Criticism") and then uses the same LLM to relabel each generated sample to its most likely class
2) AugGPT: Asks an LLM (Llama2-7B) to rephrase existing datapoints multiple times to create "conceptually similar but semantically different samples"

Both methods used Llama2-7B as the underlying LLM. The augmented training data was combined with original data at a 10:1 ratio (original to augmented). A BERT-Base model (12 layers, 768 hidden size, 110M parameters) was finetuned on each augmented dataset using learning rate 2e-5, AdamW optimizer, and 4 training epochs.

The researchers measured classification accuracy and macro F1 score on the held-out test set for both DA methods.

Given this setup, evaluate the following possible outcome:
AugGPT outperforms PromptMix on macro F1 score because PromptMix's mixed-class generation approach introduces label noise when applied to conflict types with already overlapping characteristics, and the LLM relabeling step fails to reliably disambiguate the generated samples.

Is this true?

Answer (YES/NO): YES